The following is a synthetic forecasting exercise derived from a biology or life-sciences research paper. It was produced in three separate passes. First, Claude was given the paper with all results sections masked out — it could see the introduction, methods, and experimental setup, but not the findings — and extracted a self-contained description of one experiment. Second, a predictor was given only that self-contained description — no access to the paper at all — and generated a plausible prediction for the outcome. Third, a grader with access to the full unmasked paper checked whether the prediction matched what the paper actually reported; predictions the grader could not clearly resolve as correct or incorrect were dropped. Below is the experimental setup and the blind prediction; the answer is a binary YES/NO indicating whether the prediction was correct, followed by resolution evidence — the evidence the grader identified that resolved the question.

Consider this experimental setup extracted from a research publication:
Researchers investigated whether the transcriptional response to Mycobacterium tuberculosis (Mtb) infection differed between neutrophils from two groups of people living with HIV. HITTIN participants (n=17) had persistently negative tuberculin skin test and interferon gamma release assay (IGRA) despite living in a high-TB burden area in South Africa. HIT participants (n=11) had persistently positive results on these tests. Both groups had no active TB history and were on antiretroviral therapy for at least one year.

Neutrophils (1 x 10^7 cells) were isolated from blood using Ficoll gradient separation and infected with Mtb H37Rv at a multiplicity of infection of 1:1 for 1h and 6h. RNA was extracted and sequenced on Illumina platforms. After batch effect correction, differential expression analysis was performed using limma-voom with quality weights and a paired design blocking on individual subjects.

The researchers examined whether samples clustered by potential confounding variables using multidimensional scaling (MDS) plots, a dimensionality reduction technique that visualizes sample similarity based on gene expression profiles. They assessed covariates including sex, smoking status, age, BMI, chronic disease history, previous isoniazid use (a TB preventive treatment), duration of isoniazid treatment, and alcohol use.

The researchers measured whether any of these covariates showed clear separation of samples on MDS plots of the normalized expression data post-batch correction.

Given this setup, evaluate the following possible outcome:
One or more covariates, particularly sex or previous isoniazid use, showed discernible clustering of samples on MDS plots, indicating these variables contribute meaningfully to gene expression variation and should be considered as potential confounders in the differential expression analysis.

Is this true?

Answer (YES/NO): NO